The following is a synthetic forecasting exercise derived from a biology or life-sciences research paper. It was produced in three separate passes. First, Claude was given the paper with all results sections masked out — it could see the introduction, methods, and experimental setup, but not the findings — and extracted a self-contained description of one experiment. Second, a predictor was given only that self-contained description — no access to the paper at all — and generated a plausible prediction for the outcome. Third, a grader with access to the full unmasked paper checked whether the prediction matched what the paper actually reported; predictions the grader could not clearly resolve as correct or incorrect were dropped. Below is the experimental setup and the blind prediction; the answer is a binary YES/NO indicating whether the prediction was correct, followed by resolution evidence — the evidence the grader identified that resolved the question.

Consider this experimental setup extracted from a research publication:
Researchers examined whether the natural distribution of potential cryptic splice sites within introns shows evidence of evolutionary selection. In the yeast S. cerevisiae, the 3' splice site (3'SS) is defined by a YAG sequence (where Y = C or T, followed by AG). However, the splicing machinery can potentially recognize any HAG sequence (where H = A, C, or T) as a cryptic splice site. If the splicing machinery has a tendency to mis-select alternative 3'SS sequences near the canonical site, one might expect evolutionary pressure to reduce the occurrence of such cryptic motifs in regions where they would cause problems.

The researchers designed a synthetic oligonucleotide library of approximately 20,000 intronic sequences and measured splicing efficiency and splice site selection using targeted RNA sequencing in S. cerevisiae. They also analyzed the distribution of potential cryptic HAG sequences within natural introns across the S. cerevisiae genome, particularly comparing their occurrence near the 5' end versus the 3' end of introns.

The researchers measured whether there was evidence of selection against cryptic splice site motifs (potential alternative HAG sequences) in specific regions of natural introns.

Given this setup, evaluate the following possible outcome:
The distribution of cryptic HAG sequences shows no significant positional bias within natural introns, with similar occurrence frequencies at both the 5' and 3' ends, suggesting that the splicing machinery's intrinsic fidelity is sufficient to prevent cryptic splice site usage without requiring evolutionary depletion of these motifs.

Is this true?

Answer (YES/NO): NO